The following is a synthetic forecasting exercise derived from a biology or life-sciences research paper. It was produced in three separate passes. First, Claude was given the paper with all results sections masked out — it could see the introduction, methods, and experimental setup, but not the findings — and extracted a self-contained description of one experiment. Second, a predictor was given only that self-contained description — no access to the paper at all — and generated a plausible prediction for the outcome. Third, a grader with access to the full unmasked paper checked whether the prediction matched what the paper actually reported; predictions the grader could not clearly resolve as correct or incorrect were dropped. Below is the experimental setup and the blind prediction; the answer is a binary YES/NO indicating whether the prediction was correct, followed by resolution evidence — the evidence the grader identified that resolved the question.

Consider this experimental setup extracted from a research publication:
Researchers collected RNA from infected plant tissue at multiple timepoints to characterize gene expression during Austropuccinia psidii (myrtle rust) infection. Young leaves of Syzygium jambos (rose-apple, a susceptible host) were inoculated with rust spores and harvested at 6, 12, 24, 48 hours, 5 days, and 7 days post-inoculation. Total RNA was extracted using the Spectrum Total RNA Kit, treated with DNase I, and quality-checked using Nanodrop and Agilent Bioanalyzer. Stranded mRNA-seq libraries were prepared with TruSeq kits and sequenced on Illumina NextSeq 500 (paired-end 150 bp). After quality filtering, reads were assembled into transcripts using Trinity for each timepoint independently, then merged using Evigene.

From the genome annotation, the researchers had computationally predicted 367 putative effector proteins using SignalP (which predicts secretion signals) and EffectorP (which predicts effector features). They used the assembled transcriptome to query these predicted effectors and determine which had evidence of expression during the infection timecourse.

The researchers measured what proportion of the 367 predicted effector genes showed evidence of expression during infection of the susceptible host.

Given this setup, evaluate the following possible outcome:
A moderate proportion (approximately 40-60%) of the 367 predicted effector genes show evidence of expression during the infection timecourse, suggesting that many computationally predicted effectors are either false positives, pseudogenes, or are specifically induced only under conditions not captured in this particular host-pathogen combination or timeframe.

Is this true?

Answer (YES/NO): YES